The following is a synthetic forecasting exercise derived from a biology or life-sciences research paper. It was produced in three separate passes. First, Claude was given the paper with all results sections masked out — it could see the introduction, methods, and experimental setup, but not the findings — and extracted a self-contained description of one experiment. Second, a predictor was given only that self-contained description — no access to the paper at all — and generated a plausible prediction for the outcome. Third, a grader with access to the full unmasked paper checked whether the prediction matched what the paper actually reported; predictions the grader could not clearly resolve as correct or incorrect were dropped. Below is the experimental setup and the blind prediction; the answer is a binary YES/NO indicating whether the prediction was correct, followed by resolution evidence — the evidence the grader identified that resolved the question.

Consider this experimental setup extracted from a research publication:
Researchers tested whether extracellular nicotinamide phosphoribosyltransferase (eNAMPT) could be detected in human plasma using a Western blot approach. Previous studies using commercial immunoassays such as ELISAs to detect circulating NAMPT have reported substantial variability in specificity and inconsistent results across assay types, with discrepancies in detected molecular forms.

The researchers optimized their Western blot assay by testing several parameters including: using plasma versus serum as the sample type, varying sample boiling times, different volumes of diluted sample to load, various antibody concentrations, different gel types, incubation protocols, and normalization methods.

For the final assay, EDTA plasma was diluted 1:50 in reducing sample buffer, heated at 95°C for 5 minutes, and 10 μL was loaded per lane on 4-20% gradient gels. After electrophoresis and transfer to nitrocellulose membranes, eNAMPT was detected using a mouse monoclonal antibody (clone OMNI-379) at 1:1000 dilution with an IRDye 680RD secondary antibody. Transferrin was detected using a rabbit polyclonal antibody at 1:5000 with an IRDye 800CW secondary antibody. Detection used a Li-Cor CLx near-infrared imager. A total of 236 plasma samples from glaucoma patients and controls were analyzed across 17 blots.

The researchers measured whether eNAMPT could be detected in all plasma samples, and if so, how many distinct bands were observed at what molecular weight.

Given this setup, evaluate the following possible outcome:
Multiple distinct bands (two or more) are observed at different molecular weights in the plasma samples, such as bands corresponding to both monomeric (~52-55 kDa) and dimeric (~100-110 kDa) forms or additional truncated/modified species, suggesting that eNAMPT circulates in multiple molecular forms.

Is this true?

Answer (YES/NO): NO